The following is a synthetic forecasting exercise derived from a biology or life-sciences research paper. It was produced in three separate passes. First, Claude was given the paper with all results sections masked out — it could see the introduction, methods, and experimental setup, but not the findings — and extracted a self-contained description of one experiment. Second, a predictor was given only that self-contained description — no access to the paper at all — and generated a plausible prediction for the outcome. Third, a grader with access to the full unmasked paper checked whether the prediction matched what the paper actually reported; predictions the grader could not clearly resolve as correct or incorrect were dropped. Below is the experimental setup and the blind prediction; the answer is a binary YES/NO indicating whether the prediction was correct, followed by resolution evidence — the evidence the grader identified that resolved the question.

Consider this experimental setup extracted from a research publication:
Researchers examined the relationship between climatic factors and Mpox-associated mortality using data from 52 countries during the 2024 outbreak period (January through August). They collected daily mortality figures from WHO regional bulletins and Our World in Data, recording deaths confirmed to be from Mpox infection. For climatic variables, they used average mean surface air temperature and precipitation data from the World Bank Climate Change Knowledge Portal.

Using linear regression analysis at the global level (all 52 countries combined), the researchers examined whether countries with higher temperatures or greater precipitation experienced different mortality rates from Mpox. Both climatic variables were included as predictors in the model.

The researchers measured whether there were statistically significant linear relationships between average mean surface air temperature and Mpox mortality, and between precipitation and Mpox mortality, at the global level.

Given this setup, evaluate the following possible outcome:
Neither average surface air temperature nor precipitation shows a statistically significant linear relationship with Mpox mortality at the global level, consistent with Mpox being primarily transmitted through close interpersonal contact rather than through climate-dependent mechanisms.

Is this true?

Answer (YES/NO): YES